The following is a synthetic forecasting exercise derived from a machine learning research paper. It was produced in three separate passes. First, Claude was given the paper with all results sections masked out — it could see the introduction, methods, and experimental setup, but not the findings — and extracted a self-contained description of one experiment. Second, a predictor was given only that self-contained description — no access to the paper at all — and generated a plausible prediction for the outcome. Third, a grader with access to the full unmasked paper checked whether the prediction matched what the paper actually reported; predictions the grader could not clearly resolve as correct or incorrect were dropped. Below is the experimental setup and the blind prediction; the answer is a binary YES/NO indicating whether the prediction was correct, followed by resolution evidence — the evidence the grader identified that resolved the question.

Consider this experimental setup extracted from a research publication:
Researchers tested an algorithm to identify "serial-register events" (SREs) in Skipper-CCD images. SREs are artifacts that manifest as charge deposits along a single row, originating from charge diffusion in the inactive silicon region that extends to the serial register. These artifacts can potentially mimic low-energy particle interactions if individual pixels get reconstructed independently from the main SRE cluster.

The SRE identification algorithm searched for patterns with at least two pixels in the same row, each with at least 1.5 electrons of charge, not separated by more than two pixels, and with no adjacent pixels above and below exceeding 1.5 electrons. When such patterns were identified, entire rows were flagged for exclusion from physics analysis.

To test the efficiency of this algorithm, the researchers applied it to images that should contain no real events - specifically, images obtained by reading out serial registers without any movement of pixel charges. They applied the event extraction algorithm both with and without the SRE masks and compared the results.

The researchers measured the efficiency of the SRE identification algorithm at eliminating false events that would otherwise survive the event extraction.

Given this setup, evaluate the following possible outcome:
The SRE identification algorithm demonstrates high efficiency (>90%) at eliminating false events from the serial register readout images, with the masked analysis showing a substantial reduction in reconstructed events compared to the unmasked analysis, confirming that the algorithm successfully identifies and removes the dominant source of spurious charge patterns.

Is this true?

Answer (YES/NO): YES